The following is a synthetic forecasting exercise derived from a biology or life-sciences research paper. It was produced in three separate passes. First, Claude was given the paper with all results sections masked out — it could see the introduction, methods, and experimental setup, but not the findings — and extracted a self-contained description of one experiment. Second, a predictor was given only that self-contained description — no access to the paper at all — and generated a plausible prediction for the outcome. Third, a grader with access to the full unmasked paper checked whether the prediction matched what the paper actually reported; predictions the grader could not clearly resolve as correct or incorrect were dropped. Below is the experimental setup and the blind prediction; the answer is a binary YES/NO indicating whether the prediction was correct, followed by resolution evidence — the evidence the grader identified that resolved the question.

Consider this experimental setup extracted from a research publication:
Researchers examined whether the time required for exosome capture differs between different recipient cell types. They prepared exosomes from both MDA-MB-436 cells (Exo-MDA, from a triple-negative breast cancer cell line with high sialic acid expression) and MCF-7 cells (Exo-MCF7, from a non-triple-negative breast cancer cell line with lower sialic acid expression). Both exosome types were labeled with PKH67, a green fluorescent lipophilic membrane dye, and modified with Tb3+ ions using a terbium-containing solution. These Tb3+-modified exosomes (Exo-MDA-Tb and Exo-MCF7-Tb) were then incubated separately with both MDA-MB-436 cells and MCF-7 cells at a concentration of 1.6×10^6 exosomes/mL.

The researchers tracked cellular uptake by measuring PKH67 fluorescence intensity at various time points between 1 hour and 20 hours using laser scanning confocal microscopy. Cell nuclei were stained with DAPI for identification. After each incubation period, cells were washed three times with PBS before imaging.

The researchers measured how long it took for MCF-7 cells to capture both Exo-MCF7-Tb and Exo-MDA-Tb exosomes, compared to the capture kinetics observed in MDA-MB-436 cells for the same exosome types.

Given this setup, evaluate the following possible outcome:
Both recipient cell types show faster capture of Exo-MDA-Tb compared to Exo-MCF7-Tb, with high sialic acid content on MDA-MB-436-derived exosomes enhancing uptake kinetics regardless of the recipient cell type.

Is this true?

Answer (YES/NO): NO